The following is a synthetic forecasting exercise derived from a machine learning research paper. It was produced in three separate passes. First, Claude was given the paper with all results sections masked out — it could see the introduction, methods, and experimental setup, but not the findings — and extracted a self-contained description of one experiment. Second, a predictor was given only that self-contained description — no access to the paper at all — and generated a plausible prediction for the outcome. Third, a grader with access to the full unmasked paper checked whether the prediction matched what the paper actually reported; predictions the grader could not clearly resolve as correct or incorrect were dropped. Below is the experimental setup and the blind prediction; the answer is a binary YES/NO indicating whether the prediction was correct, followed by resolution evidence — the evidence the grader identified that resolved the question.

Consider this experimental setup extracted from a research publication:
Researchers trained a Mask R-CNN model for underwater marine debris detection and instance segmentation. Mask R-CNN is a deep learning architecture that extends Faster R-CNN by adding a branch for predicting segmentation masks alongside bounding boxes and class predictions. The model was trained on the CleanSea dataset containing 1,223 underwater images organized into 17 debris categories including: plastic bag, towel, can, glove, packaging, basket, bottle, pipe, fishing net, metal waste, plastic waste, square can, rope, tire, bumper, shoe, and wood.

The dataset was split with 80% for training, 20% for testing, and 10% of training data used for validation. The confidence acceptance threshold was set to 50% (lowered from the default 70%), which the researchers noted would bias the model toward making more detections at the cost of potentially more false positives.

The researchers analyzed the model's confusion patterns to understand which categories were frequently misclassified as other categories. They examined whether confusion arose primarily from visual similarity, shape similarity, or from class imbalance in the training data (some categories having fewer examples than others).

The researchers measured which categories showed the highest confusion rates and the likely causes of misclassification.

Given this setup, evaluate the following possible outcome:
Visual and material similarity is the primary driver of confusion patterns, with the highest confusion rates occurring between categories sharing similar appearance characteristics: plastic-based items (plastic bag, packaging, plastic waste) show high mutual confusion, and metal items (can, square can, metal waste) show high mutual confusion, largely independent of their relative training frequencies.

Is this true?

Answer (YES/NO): NO